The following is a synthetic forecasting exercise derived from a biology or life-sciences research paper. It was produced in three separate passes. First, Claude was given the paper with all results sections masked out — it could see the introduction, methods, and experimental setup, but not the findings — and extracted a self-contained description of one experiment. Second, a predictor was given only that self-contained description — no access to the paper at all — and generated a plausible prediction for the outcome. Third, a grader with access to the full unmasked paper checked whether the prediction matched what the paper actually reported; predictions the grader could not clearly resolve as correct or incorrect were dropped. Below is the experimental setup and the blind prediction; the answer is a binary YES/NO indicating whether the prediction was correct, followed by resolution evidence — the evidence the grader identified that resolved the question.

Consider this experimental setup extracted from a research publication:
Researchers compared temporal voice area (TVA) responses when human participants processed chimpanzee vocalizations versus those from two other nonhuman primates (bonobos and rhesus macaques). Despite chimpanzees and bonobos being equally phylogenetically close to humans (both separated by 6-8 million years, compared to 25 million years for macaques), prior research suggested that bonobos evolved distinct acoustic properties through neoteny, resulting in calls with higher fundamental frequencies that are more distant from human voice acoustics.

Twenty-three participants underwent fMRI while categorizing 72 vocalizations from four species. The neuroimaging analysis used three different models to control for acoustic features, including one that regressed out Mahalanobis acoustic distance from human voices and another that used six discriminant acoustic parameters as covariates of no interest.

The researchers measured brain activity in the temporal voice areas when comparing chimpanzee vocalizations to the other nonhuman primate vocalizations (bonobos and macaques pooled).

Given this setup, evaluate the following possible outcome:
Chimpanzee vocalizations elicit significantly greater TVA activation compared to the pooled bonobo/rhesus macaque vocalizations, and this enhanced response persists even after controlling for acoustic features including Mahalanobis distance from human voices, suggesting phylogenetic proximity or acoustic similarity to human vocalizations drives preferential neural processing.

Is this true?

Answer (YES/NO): YES